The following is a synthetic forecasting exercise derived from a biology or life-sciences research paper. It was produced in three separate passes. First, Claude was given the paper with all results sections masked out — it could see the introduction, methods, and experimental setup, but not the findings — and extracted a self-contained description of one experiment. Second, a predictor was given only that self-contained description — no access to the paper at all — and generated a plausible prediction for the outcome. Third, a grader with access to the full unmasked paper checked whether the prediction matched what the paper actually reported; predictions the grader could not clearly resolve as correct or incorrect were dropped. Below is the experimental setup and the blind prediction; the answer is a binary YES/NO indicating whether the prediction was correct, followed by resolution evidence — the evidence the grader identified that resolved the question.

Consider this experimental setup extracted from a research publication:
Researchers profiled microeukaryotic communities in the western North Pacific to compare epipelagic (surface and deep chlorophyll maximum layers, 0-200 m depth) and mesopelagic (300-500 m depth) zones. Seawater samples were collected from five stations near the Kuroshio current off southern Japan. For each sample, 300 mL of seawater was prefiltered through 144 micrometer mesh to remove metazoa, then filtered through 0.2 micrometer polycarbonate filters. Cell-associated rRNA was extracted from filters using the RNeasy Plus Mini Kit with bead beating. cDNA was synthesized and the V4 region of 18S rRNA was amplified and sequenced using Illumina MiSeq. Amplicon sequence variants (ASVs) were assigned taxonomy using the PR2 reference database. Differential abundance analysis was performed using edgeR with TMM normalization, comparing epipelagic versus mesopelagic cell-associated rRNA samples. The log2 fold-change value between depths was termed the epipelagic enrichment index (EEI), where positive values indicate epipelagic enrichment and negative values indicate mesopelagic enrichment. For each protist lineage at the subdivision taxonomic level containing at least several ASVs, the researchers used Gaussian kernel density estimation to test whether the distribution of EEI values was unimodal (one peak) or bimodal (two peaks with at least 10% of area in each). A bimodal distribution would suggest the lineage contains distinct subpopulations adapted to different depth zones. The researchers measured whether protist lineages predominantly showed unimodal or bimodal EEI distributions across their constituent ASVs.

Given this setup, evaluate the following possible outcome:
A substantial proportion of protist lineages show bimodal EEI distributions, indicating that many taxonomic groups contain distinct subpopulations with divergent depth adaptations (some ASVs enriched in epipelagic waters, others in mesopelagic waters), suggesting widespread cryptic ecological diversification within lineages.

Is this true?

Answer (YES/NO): YES